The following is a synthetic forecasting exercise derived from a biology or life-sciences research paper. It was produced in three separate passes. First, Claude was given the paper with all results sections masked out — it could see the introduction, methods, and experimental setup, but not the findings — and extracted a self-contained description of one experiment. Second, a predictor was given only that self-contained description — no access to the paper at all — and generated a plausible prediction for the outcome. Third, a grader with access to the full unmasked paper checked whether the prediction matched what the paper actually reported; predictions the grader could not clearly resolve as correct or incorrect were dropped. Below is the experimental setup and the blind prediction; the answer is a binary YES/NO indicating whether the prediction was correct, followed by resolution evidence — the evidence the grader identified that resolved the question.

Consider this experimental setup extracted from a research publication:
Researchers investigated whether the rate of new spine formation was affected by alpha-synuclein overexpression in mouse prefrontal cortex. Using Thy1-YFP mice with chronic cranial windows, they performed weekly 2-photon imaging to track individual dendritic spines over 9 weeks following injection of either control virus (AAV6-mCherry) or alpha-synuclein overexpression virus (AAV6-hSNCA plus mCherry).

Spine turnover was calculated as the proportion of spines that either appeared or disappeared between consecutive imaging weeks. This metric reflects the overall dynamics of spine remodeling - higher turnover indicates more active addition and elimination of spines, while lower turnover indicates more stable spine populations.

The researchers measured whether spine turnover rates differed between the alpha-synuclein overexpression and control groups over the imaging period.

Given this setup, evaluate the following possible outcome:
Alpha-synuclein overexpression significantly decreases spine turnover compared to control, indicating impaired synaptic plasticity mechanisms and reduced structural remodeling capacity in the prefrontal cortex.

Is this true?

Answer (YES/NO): NO